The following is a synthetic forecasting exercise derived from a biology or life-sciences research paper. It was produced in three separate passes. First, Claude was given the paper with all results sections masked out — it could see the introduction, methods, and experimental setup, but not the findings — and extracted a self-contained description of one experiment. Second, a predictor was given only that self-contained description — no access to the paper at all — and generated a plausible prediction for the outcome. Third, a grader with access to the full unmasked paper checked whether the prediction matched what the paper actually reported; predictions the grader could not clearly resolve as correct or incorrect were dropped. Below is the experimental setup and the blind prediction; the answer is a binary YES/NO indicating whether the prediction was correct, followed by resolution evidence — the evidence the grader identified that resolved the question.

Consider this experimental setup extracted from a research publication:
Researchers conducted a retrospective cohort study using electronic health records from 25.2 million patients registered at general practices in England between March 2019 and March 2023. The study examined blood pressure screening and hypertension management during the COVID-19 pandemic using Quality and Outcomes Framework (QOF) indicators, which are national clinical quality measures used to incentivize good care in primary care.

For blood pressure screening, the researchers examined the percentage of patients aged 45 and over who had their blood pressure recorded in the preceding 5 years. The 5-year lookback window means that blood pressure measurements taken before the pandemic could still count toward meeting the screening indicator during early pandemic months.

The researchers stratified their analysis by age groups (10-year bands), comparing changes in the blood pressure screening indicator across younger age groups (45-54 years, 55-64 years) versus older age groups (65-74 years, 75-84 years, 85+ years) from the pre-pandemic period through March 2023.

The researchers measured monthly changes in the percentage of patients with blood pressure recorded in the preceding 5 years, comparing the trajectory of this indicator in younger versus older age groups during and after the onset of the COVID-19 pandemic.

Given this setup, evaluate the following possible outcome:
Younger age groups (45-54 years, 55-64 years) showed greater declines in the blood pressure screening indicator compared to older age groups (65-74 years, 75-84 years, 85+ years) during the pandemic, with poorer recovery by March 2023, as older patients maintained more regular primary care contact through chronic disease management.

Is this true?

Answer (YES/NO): YES